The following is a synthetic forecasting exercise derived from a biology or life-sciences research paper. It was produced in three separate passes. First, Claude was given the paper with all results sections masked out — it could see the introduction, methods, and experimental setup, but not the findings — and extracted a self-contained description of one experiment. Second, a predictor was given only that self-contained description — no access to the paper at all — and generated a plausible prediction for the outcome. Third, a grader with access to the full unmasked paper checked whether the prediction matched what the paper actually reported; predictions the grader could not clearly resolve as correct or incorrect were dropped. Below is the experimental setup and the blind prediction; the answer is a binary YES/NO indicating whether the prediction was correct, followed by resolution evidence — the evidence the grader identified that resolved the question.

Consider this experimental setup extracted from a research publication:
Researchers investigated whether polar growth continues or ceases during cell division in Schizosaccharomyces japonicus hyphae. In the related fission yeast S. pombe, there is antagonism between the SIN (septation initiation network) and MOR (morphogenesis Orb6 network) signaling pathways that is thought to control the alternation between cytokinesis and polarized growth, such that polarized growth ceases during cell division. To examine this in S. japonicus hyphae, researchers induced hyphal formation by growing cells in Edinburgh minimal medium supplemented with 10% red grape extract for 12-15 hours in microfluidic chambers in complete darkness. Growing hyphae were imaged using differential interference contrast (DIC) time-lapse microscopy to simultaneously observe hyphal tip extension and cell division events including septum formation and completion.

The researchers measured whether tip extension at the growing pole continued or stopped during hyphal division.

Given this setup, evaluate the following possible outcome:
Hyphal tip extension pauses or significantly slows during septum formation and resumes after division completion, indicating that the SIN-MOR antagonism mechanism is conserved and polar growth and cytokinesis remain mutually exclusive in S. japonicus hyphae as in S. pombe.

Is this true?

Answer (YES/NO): NO